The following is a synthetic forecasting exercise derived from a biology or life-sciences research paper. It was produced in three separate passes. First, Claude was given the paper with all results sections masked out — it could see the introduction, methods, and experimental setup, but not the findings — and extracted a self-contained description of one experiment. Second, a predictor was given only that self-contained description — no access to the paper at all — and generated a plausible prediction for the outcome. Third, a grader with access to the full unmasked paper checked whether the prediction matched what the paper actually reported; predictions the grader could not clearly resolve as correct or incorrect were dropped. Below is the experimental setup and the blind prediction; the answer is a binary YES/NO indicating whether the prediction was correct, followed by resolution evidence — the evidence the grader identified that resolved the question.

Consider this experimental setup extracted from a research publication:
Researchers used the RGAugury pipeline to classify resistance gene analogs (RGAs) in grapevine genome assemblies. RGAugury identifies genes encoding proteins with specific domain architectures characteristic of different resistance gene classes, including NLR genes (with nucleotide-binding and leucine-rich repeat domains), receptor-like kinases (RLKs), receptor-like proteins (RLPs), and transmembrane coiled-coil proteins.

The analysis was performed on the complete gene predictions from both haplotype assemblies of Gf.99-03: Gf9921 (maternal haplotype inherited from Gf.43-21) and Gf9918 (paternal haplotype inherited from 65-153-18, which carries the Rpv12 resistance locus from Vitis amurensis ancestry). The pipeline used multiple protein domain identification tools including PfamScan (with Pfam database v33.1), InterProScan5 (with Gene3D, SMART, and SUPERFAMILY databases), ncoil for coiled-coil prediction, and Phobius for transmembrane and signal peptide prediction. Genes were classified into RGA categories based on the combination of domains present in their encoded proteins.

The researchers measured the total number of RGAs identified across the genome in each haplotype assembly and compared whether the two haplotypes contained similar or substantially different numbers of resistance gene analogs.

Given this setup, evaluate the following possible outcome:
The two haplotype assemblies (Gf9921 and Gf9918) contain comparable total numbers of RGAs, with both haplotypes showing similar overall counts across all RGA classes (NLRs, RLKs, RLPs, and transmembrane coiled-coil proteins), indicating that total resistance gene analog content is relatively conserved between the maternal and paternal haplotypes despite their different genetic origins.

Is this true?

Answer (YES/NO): YES